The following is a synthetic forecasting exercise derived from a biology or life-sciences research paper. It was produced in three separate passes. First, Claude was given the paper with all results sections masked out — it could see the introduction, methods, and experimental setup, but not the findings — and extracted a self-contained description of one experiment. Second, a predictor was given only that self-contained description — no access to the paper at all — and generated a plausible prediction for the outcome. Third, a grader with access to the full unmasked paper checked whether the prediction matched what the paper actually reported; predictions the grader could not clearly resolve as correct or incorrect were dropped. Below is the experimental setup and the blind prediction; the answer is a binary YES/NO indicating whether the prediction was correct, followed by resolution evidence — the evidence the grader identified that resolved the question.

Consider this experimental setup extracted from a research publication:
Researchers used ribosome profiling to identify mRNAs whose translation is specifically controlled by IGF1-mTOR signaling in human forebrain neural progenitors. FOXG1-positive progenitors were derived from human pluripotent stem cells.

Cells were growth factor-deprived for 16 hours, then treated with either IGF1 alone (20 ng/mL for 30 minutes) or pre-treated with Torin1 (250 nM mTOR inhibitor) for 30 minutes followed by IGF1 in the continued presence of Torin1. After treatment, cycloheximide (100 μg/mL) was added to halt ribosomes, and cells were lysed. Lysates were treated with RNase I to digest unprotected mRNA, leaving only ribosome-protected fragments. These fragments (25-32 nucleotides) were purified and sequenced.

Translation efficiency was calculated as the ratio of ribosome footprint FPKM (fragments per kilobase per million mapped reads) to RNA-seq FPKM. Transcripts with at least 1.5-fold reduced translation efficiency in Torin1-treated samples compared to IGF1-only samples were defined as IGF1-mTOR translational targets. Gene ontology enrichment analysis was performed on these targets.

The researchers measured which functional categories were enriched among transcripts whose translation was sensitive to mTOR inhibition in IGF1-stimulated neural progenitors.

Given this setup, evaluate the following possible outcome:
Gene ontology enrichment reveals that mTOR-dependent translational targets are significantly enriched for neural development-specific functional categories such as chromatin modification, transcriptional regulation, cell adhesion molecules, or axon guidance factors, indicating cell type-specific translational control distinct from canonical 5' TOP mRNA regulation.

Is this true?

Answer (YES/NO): YES